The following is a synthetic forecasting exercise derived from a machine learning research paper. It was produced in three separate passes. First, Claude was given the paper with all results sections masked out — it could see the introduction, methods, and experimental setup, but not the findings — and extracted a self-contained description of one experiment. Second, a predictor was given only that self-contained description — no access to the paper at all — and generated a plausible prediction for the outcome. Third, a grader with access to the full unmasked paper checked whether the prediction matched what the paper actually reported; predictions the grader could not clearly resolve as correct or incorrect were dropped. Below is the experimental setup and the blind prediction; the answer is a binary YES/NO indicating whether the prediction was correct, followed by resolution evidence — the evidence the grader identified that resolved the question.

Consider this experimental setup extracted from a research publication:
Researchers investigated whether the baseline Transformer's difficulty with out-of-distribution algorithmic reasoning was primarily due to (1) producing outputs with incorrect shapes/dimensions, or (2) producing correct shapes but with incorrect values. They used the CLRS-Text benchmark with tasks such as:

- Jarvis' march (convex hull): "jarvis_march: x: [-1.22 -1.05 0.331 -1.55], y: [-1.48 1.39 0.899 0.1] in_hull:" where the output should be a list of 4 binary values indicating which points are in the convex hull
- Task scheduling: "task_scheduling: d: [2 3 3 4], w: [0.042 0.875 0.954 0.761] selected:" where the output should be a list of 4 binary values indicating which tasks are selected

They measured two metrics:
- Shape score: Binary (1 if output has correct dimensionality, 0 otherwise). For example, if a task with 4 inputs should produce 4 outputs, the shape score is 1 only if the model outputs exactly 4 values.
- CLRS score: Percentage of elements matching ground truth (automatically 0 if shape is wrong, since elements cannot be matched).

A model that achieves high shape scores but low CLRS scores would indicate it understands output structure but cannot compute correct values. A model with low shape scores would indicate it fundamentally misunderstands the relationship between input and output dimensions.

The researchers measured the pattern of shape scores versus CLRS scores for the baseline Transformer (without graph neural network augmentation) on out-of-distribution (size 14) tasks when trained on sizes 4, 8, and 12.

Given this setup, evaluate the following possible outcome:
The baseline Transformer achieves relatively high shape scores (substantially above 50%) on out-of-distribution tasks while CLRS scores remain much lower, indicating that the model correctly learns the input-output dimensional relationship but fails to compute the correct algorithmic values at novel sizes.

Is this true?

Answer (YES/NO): NO